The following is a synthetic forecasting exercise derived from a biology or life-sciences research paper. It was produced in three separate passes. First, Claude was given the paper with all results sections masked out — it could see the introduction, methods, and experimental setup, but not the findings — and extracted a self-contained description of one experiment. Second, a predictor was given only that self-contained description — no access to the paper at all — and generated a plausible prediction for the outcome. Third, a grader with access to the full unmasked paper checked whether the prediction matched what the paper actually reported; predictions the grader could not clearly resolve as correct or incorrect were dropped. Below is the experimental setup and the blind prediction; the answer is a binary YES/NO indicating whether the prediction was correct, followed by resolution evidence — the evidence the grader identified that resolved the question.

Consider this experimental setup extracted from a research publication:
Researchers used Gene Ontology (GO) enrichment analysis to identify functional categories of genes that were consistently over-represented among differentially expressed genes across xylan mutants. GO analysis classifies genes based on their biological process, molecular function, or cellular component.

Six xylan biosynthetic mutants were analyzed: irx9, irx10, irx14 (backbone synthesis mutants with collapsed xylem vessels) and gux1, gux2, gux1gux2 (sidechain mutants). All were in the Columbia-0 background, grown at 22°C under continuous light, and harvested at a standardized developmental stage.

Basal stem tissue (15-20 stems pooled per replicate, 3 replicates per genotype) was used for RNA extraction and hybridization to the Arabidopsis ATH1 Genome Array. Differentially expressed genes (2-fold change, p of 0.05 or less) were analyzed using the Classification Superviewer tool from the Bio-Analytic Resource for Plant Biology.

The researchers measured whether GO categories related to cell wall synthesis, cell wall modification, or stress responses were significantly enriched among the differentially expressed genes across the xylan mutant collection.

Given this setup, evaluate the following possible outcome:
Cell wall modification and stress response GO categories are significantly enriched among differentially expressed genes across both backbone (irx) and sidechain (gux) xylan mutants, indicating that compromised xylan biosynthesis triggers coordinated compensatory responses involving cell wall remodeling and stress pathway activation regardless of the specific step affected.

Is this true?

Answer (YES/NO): NO